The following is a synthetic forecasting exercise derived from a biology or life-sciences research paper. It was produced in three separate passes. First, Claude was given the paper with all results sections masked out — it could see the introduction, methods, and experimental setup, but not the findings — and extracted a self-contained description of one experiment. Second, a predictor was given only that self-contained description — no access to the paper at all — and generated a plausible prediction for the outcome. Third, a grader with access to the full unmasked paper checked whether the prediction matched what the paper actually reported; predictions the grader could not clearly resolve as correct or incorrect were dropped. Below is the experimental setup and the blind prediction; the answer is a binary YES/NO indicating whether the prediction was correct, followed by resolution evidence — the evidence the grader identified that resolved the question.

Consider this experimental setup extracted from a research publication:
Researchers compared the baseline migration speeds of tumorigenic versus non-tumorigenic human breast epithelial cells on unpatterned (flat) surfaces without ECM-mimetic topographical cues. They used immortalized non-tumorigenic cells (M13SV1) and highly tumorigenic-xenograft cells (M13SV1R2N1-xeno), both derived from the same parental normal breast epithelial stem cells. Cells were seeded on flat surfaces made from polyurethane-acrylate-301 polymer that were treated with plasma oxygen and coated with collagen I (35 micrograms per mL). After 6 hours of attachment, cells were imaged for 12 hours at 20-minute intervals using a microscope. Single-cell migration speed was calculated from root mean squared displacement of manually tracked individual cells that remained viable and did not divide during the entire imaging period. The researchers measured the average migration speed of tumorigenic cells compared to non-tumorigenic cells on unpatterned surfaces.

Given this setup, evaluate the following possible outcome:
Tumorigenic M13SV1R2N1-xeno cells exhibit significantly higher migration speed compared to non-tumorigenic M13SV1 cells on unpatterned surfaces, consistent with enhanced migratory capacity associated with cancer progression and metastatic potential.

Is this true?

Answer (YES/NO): NO